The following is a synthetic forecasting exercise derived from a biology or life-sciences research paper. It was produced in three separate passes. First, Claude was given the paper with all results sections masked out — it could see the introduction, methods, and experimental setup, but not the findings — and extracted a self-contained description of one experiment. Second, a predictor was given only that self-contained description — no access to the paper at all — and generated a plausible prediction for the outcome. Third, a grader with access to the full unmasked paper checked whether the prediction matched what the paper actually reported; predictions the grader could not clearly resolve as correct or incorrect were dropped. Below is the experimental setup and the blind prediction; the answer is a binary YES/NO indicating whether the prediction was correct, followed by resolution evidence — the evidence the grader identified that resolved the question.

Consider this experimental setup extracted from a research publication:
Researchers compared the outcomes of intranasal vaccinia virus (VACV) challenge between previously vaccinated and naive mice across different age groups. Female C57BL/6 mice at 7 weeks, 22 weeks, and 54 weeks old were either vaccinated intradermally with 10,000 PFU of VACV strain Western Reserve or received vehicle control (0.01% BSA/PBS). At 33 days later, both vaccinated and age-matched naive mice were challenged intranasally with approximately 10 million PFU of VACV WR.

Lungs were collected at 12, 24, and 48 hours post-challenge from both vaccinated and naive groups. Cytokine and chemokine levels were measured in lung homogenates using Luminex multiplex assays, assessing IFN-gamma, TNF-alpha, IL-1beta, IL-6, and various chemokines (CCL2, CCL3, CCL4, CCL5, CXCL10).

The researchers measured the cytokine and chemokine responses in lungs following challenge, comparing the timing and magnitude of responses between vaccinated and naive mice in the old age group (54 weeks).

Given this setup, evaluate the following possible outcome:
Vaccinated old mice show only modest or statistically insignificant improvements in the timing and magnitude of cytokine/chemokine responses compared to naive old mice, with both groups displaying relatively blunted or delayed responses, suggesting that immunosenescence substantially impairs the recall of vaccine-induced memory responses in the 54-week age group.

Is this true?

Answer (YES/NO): NO